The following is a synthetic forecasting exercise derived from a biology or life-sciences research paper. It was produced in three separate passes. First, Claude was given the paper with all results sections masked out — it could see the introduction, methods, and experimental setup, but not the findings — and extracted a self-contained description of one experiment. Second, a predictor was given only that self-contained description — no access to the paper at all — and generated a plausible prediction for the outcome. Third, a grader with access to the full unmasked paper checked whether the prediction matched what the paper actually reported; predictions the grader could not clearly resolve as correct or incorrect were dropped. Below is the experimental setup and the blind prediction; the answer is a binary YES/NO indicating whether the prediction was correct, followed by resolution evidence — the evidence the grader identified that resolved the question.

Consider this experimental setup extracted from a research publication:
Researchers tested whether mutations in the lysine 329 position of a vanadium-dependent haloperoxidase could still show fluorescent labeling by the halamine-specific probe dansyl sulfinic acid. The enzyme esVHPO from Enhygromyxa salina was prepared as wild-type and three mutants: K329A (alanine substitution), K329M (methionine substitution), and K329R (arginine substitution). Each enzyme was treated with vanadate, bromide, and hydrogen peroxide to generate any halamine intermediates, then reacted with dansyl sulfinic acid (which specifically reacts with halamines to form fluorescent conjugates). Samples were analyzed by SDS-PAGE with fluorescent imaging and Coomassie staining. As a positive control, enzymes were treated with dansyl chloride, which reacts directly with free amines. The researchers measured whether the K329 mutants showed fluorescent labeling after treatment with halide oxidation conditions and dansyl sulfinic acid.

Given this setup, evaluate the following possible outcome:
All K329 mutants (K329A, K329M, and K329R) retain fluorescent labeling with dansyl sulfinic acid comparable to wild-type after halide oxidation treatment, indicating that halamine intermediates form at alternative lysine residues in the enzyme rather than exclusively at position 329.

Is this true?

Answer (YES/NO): NO